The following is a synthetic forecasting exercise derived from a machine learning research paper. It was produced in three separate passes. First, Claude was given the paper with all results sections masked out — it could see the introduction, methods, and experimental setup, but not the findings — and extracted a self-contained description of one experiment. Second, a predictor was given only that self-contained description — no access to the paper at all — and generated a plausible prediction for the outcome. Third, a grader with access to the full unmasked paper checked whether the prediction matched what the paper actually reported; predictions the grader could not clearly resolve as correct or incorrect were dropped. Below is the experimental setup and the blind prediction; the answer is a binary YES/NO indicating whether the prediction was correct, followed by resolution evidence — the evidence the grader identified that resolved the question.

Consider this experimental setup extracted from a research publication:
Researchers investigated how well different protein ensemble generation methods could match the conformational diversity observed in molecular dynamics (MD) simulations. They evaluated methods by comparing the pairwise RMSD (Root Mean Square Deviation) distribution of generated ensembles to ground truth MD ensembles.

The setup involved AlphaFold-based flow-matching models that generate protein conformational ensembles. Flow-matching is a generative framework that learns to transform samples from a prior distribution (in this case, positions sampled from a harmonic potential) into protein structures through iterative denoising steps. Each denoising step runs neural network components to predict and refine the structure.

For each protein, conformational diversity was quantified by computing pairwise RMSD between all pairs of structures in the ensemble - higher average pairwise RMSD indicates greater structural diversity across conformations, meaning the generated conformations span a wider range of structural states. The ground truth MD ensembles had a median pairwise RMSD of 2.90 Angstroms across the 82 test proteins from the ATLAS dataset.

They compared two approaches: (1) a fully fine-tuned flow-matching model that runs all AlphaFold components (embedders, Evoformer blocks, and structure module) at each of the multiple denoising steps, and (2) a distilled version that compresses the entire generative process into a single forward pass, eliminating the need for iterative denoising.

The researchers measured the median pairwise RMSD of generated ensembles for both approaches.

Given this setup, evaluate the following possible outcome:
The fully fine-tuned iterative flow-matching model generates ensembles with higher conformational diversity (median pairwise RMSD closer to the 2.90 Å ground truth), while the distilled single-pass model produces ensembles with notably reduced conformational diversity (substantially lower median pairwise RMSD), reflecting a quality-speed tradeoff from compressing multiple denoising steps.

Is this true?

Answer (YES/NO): YES